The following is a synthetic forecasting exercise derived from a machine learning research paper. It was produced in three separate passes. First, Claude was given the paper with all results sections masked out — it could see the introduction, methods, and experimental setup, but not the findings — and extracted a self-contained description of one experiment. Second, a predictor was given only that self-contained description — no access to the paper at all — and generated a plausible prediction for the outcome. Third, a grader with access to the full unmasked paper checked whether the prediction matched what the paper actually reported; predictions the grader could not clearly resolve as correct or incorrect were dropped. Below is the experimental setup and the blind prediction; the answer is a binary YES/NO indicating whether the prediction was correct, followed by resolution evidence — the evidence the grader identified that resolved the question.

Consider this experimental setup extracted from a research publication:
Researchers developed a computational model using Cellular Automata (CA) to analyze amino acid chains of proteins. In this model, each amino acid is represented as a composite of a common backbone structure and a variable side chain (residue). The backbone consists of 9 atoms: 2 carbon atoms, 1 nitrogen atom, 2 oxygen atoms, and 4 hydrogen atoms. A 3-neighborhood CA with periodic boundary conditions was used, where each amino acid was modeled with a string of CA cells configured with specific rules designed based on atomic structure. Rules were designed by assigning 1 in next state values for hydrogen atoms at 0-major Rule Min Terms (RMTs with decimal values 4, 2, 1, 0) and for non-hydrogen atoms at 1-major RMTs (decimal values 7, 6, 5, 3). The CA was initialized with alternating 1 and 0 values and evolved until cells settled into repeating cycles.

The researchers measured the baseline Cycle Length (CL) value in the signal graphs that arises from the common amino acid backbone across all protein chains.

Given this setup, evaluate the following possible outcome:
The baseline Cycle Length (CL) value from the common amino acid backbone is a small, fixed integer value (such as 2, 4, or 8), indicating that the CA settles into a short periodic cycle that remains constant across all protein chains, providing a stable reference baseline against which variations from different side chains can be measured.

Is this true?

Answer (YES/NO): YES